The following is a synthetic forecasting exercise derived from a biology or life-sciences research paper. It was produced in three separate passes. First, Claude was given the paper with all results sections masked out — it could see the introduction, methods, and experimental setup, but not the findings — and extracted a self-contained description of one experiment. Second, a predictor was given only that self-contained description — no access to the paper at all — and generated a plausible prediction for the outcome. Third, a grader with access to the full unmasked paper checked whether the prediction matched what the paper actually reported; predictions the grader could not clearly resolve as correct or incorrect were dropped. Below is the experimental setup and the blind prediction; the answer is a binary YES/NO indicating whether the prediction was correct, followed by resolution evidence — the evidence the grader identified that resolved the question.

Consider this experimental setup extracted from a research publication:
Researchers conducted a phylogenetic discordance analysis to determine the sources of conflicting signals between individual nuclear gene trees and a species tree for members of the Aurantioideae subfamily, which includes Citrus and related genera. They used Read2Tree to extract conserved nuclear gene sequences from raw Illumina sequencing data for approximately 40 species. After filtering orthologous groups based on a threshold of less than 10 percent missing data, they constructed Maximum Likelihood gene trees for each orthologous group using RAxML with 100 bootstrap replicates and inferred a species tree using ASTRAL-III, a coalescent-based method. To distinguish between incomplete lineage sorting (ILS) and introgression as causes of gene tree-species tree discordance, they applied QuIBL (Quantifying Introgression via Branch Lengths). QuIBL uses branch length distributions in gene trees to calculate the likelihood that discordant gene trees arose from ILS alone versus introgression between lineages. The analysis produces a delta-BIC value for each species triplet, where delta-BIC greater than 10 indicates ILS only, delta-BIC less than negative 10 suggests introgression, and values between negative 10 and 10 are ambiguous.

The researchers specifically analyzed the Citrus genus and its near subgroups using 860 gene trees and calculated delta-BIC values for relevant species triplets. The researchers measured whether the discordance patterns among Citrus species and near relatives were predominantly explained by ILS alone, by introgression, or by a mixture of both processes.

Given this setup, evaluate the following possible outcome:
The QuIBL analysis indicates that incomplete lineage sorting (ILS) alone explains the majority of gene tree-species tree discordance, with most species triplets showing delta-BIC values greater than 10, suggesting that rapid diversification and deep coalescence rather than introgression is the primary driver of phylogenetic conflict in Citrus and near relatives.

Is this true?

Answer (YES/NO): YES